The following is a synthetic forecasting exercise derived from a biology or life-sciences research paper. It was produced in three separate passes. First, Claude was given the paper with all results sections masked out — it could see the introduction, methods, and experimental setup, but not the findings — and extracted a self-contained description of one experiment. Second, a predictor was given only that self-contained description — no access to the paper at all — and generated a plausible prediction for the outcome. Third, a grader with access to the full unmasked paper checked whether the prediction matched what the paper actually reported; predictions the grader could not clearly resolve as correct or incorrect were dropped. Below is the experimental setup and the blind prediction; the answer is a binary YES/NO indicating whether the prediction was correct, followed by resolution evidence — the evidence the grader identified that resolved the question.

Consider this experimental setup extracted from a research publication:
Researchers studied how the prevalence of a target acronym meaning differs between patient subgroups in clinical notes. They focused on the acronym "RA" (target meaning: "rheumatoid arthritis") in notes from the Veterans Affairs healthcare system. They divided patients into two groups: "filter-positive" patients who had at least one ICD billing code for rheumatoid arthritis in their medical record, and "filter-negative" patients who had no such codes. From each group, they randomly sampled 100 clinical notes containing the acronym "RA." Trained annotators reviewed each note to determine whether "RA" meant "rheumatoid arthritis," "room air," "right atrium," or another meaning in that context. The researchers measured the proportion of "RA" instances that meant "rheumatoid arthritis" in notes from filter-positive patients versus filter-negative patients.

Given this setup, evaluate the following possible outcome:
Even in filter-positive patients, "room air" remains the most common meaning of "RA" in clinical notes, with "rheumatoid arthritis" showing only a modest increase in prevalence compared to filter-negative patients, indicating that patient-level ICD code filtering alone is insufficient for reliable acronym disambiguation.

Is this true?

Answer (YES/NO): NO